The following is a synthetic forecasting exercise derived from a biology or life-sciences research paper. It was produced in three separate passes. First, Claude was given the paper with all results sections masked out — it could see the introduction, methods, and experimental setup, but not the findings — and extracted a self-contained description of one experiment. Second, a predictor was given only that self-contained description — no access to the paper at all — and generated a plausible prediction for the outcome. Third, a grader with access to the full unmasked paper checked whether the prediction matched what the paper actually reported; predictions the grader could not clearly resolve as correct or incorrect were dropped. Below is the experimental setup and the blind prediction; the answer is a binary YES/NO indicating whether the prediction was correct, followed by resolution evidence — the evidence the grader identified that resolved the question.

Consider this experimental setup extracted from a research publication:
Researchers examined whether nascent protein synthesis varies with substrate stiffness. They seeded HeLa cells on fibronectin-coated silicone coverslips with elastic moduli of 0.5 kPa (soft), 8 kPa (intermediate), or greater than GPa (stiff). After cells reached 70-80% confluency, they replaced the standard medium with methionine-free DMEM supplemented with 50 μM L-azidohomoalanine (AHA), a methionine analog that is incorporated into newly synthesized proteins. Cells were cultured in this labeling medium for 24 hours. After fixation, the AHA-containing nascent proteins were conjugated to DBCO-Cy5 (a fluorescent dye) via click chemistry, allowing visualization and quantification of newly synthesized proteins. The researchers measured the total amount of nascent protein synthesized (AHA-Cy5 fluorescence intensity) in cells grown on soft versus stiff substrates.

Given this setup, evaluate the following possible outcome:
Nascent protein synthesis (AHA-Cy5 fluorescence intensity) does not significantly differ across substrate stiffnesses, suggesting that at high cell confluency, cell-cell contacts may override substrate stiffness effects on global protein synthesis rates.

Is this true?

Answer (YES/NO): NO